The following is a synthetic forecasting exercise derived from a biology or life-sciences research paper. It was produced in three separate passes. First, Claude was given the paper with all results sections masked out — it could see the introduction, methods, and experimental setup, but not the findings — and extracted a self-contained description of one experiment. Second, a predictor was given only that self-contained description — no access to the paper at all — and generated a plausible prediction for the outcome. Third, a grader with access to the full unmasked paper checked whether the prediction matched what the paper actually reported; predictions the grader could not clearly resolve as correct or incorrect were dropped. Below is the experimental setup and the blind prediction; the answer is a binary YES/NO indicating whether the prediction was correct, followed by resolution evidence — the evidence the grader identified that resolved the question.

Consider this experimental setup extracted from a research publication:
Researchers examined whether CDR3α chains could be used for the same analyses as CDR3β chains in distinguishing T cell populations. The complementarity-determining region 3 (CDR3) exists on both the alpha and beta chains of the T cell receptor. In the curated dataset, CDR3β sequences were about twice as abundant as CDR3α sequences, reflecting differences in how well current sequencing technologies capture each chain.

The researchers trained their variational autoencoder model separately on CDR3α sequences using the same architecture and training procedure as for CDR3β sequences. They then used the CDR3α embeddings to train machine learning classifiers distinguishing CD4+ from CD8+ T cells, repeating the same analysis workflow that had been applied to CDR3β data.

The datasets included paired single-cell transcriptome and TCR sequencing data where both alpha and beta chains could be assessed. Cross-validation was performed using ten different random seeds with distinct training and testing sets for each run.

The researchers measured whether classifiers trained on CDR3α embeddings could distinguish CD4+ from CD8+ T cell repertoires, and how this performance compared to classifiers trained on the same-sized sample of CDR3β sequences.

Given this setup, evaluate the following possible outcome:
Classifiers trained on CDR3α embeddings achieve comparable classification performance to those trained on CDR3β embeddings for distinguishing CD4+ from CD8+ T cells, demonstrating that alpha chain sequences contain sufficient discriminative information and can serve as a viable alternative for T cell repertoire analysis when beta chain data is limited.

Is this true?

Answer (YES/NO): NO